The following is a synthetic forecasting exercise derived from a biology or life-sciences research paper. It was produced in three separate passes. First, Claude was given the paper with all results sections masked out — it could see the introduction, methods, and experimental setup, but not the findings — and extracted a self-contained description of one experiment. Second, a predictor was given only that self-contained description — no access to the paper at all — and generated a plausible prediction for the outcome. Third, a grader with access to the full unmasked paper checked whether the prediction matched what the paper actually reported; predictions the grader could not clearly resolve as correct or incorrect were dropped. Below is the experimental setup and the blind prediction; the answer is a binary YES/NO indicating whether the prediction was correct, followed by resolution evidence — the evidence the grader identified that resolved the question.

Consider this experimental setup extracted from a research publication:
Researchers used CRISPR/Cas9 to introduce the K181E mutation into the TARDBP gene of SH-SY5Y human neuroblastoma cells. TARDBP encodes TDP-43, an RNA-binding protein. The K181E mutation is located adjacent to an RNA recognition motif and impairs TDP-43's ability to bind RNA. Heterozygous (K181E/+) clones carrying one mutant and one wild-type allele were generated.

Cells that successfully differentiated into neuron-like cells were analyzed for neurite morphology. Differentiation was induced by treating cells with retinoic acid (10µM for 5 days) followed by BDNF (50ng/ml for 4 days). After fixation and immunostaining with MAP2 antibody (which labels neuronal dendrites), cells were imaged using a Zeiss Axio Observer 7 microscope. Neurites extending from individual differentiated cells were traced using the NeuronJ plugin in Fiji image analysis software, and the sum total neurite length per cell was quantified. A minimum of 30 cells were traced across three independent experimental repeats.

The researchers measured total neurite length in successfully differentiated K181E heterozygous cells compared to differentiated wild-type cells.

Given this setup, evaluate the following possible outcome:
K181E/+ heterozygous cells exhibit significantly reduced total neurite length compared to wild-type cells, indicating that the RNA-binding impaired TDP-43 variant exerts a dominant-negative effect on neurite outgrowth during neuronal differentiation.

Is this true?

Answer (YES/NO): NO